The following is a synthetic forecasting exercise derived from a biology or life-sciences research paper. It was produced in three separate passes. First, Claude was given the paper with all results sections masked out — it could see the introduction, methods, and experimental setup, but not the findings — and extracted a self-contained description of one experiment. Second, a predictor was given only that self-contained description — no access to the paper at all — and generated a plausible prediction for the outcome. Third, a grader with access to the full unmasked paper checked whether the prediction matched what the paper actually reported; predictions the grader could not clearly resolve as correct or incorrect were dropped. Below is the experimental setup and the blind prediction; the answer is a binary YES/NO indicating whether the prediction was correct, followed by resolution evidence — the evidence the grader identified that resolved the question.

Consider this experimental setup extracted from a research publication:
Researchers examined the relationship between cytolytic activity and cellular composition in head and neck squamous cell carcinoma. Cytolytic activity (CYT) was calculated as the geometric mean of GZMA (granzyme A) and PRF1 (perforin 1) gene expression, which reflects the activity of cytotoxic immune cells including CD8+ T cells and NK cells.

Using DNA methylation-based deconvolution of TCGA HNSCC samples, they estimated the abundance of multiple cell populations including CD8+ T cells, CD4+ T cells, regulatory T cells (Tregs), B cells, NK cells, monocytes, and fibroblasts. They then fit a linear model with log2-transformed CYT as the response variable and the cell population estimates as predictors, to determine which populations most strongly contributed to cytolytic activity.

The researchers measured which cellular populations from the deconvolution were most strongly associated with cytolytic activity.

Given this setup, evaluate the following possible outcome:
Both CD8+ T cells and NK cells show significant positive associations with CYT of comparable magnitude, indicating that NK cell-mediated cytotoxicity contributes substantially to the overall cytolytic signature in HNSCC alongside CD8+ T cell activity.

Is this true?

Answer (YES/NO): NO